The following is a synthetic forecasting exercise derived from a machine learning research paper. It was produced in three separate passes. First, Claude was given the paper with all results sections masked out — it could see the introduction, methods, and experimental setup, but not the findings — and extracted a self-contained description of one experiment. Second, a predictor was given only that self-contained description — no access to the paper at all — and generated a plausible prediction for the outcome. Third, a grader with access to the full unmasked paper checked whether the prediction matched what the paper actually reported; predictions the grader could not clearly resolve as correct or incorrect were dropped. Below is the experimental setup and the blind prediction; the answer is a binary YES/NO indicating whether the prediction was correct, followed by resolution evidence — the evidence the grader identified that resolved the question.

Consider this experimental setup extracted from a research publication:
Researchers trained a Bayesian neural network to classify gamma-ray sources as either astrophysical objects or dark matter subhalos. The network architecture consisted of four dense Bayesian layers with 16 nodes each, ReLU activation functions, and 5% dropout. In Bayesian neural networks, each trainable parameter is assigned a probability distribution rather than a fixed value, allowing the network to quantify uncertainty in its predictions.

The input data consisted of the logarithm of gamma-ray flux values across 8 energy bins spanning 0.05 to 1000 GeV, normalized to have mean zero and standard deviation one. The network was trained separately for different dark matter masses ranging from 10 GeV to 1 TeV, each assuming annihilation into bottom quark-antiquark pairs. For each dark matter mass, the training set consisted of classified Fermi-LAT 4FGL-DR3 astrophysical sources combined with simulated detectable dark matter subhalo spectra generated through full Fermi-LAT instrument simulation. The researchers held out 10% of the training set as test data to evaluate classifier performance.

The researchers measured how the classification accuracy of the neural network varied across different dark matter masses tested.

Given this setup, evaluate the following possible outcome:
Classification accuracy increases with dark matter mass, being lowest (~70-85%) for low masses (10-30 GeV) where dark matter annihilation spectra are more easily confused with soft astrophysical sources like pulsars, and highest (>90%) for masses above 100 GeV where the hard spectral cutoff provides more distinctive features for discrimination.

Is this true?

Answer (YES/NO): NO